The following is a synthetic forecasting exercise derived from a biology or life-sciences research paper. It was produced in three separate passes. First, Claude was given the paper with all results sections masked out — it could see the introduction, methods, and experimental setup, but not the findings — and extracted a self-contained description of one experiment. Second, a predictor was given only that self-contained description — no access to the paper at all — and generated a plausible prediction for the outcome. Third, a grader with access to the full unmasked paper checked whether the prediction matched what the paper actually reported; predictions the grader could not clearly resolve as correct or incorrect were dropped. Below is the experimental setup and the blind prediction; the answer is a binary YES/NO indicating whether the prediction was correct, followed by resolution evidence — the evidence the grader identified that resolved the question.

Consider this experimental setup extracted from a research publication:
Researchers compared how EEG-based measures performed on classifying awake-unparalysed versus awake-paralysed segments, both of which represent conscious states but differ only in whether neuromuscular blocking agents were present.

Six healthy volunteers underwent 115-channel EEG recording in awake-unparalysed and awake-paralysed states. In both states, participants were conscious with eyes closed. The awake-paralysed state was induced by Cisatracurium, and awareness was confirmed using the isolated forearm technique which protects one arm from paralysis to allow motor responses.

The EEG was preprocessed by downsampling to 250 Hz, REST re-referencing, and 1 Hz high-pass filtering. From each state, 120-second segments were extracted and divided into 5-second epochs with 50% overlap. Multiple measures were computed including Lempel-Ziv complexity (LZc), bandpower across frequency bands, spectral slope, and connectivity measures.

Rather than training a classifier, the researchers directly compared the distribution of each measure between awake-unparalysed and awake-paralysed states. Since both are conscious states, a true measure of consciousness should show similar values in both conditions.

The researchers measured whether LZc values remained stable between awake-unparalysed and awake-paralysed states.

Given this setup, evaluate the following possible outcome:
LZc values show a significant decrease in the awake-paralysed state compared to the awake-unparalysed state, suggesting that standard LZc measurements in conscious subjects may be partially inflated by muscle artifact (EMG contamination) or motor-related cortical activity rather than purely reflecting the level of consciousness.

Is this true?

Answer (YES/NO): YES